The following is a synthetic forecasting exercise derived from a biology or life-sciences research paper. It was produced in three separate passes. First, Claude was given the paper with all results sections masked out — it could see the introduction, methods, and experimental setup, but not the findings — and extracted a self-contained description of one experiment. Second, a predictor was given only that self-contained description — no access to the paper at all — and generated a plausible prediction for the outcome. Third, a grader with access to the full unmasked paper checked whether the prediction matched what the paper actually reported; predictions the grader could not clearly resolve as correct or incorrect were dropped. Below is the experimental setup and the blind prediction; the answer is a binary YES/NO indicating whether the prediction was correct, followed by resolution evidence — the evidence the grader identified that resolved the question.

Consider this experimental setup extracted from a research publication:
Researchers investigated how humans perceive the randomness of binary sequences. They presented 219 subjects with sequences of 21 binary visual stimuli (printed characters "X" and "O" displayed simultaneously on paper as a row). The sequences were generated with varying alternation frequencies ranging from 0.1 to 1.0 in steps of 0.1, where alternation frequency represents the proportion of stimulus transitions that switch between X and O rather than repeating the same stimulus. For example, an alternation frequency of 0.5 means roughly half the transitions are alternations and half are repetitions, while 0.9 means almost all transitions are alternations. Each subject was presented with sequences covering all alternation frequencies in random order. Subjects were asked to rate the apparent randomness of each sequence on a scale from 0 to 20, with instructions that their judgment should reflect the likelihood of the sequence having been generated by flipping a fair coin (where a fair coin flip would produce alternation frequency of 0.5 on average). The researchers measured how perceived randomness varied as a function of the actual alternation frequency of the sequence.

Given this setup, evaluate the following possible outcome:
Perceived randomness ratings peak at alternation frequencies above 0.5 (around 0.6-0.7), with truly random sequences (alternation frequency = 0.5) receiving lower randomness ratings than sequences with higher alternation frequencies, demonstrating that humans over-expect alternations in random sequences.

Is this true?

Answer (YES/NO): YES